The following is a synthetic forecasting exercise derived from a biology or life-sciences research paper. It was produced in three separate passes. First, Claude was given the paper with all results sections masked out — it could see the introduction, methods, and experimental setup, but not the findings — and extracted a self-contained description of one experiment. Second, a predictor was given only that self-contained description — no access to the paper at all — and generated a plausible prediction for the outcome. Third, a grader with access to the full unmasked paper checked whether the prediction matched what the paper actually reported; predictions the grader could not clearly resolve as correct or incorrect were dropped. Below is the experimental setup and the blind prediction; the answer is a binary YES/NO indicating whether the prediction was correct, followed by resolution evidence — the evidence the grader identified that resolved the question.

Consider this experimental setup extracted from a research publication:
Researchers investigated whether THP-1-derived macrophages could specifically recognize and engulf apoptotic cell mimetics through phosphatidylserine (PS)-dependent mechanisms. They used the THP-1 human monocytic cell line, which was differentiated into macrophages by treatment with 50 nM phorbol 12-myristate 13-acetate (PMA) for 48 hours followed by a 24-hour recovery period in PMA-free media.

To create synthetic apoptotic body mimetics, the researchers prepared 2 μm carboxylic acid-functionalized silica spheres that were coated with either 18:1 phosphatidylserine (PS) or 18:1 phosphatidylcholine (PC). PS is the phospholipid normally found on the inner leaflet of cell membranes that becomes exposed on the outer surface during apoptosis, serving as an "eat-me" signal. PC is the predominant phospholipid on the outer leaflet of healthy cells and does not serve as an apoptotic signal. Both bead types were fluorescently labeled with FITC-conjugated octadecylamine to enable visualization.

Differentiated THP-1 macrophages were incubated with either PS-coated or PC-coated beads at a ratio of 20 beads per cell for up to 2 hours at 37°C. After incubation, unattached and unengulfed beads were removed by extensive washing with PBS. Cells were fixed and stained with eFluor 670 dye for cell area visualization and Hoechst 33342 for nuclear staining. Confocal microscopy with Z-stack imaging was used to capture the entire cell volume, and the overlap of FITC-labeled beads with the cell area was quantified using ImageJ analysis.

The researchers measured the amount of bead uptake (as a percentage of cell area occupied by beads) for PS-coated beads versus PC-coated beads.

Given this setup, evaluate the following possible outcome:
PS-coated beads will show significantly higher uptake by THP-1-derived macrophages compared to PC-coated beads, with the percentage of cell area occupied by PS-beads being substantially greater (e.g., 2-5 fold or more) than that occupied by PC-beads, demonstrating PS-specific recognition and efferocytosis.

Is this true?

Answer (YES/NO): YES